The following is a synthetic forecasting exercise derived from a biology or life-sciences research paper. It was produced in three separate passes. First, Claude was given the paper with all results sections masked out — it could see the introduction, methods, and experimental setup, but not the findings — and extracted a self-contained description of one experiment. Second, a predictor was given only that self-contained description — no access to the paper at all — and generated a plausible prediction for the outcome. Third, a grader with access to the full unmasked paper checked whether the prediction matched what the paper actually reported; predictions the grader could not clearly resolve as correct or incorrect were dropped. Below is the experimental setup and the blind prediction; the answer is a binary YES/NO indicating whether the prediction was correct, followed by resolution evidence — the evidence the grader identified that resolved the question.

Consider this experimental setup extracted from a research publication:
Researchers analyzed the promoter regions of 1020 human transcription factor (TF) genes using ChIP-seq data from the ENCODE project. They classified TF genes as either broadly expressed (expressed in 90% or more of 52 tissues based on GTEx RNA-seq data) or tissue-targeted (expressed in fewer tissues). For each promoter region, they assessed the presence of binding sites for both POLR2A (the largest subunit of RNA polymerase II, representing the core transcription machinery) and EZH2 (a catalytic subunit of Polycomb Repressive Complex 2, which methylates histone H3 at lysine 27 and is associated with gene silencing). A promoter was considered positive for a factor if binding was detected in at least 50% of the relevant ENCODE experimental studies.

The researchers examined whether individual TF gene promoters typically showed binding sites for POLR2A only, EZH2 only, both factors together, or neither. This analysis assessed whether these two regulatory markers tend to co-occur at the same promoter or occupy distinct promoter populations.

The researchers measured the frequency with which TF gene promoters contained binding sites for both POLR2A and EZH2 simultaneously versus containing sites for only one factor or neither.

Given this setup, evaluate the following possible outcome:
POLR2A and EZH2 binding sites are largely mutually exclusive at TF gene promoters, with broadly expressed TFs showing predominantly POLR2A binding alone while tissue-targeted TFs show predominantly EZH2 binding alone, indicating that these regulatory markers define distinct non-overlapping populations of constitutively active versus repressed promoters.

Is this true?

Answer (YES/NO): YES